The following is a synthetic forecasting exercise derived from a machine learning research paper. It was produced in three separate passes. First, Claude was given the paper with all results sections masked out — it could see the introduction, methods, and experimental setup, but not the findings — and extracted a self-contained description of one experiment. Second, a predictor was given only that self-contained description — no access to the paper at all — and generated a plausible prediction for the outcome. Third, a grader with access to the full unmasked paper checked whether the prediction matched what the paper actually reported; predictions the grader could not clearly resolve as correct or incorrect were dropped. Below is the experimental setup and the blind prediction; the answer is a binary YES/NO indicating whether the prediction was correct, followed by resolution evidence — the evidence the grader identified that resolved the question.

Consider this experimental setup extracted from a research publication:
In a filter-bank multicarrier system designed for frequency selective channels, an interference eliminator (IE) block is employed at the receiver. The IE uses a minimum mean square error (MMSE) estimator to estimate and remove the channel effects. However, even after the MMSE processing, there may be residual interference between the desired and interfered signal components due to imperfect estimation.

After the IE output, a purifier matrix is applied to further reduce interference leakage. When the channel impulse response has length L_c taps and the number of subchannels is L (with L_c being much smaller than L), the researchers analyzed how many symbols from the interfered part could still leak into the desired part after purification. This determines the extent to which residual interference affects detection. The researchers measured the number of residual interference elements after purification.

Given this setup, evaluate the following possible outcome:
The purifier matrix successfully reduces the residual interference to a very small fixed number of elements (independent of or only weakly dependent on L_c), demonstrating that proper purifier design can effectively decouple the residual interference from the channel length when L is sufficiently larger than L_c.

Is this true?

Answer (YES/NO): NO